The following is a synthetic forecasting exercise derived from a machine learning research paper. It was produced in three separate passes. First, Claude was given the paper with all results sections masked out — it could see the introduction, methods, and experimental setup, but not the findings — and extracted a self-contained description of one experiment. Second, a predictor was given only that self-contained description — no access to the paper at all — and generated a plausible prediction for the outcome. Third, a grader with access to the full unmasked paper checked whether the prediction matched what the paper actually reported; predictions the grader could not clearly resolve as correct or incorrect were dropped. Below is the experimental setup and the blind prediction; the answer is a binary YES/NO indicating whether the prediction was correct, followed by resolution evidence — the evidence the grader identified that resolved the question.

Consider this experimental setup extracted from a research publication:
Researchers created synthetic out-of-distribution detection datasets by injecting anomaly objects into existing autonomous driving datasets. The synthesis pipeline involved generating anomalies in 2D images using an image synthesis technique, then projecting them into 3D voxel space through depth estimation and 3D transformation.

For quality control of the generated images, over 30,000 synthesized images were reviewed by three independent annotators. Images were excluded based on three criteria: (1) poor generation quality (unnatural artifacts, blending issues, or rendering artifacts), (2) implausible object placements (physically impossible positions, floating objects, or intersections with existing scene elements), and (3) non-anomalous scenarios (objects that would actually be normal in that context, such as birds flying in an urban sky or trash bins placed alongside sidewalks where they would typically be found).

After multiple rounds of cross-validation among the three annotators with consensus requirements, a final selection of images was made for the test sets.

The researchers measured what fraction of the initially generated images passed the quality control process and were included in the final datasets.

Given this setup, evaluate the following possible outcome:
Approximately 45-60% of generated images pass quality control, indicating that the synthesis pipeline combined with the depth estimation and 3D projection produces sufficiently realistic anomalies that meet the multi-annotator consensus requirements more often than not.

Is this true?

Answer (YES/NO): NO